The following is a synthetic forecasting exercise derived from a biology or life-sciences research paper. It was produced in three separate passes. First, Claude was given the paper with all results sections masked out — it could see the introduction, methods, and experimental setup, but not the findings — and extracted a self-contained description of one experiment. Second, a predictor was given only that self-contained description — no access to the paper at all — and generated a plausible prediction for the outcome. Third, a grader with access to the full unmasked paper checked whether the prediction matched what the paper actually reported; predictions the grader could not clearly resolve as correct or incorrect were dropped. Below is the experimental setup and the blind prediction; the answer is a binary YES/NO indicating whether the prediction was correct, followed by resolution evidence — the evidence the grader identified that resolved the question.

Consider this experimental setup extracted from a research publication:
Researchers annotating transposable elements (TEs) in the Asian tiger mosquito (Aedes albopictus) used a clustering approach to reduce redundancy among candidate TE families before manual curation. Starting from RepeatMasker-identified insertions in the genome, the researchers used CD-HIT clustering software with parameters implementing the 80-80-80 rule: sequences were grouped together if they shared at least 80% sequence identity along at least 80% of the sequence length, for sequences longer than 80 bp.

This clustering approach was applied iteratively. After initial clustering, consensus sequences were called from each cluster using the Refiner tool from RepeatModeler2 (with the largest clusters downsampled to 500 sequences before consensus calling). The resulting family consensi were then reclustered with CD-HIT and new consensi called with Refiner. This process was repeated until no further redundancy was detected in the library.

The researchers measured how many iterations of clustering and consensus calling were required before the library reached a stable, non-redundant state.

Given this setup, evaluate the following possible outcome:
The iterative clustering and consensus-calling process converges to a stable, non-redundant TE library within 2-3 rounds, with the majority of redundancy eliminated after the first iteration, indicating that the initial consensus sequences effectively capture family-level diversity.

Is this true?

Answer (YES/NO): NO